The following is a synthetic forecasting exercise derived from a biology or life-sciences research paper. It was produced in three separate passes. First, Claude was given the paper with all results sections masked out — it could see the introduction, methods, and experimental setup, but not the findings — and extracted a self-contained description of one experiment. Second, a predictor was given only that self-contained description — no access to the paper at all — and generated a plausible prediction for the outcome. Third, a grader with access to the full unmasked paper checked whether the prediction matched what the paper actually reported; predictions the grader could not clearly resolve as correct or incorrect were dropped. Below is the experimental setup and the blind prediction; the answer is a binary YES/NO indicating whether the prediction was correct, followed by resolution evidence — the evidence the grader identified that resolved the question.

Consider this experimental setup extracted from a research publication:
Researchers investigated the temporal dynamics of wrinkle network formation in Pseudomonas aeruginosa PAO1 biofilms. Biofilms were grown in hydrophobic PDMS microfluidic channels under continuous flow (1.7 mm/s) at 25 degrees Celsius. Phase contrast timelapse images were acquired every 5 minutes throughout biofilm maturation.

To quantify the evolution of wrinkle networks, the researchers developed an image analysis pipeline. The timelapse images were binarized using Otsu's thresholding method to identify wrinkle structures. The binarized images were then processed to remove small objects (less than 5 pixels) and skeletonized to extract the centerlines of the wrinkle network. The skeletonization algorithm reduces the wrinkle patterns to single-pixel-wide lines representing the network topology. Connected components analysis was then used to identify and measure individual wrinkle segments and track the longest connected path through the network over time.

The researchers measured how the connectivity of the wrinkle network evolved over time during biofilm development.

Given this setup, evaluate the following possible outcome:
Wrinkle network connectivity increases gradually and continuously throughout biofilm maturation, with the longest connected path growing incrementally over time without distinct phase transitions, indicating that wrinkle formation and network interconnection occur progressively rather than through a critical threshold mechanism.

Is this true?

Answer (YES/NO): NO